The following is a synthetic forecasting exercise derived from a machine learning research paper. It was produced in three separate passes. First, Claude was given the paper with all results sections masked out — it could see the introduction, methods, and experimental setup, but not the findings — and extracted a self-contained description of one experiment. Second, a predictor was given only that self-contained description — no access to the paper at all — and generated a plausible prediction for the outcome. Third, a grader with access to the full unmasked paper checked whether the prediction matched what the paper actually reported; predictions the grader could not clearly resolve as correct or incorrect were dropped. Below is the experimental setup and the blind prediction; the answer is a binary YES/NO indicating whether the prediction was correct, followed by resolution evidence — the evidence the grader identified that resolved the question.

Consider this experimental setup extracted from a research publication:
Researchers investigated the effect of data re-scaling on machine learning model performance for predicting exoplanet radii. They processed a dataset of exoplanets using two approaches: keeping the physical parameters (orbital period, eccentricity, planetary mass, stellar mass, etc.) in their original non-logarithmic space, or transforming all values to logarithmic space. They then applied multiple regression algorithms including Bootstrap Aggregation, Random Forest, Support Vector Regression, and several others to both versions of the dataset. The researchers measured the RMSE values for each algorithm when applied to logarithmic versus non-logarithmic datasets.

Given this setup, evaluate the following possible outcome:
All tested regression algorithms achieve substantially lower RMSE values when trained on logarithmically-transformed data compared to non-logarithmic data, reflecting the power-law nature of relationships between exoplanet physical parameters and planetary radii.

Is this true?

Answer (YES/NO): NO